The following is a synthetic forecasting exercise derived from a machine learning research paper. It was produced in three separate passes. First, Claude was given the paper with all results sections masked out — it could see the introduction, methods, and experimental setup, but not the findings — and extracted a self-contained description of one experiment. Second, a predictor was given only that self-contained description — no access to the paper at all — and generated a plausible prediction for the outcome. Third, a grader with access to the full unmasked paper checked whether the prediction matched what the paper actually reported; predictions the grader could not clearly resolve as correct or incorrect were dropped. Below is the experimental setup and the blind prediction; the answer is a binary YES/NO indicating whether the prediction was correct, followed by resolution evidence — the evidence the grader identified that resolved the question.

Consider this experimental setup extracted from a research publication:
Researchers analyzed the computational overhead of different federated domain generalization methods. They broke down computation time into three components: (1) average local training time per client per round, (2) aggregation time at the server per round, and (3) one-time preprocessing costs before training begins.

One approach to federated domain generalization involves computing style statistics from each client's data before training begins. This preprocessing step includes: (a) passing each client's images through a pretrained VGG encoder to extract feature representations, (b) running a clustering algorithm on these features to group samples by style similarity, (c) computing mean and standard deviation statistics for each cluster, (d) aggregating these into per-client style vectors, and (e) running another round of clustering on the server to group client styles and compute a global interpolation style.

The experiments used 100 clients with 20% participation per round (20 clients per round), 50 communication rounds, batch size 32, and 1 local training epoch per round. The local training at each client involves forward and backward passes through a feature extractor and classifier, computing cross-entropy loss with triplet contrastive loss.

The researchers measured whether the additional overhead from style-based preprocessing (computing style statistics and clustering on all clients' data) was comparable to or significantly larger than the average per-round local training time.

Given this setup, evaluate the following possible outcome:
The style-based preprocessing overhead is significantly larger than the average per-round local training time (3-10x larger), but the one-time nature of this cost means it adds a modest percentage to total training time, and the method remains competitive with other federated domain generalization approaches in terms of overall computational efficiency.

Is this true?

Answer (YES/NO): NO